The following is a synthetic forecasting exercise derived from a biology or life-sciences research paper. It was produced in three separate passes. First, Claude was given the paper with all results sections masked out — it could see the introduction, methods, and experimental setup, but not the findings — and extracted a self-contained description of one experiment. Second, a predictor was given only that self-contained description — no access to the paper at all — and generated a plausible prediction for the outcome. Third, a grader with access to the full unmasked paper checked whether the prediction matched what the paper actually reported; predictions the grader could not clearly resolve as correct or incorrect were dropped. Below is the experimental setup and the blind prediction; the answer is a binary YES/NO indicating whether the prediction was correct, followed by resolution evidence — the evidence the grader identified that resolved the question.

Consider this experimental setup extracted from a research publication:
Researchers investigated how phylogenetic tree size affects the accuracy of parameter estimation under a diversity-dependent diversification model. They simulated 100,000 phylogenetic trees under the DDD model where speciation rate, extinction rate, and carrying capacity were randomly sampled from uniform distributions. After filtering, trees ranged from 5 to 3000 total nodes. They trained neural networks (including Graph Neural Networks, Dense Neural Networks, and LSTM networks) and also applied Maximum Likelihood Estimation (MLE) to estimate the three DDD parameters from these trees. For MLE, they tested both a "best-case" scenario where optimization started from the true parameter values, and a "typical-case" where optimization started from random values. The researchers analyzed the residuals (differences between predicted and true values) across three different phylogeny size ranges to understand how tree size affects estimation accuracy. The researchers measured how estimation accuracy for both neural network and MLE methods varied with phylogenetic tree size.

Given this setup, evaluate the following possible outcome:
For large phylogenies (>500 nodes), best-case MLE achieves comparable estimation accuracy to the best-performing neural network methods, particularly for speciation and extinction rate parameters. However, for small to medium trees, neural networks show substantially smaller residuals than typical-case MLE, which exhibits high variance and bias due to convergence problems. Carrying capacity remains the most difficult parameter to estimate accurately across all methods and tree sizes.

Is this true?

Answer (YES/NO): NO